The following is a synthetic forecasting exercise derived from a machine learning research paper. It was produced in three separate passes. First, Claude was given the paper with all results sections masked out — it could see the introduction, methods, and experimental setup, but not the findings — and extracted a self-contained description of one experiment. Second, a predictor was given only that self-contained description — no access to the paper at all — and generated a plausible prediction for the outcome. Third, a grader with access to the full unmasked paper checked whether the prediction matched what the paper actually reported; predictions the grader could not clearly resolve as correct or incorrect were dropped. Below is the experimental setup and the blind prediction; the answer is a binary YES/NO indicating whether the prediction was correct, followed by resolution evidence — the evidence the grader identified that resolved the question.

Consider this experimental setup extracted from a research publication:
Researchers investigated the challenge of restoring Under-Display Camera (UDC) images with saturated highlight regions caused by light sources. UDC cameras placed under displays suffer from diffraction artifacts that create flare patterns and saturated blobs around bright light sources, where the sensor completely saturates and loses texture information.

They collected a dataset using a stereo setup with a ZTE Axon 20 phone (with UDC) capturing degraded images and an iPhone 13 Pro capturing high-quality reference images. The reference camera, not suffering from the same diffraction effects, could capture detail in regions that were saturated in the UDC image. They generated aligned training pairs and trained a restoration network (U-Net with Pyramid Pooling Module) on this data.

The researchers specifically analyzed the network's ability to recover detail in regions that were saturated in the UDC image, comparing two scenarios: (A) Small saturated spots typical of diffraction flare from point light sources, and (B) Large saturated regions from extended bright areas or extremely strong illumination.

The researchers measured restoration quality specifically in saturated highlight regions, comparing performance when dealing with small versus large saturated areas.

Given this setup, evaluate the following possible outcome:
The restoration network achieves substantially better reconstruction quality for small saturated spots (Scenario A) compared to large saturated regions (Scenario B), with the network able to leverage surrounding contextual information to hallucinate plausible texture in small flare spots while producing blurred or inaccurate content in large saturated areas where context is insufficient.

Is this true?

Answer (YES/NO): YES